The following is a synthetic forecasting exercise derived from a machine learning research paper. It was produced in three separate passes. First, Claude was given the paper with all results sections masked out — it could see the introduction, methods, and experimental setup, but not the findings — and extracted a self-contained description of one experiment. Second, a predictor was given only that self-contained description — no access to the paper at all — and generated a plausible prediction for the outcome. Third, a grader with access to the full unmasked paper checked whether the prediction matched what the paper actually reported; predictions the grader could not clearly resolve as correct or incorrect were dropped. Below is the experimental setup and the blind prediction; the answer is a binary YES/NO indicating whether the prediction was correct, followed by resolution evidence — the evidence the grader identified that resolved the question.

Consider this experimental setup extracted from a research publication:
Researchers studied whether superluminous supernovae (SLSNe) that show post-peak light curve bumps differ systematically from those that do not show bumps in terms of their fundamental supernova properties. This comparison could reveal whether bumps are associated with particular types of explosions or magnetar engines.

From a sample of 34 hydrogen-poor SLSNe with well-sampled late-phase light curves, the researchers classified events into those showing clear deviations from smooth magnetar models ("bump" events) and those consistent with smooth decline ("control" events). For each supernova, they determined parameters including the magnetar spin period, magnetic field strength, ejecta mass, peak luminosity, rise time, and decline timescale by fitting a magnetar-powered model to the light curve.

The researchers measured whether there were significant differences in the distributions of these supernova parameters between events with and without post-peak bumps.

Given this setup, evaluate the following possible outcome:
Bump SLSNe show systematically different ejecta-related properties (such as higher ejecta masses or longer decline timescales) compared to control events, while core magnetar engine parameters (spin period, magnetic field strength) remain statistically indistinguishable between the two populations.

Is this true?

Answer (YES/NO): NO